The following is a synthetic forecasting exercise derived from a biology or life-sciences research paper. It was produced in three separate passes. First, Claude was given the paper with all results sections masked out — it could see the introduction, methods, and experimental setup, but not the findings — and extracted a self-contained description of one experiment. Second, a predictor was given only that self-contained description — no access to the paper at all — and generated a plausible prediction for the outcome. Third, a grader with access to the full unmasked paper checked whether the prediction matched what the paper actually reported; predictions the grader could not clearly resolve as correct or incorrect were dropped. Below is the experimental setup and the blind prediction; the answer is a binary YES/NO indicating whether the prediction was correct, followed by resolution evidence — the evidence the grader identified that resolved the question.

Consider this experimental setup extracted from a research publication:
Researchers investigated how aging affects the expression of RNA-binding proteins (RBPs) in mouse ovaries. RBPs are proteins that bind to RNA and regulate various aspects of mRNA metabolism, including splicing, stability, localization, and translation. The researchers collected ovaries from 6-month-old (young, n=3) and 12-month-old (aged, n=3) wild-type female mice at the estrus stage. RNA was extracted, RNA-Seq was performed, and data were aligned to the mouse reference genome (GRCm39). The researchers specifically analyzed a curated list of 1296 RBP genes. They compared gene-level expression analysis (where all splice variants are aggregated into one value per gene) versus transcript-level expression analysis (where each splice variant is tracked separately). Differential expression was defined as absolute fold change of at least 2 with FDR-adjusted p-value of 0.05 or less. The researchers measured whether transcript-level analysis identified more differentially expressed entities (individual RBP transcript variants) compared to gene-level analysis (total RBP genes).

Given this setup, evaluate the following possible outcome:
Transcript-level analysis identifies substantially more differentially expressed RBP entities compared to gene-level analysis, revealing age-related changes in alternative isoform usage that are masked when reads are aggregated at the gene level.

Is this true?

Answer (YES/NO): YES